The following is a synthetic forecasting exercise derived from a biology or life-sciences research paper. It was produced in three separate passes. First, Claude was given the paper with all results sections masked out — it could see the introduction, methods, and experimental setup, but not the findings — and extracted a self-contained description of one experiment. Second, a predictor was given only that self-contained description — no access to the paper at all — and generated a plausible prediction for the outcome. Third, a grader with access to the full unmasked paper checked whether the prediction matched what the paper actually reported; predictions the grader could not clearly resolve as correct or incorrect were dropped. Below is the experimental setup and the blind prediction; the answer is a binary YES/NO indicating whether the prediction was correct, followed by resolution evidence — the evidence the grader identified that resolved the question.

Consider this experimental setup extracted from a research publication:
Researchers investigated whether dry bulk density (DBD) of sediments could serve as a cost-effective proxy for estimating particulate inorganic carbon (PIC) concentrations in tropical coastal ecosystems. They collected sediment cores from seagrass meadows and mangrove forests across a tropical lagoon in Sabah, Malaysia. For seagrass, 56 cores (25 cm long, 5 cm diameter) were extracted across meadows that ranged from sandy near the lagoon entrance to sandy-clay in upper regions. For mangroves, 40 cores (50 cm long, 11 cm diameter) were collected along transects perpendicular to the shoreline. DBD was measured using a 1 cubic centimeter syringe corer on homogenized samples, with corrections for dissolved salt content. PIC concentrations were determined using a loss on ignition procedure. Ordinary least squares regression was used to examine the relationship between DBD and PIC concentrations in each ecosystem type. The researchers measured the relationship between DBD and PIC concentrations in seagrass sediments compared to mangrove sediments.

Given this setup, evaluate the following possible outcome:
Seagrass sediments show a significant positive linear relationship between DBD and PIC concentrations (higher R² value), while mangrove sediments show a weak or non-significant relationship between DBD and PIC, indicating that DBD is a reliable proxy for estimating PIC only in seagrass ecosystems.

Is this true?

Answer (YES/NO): NO